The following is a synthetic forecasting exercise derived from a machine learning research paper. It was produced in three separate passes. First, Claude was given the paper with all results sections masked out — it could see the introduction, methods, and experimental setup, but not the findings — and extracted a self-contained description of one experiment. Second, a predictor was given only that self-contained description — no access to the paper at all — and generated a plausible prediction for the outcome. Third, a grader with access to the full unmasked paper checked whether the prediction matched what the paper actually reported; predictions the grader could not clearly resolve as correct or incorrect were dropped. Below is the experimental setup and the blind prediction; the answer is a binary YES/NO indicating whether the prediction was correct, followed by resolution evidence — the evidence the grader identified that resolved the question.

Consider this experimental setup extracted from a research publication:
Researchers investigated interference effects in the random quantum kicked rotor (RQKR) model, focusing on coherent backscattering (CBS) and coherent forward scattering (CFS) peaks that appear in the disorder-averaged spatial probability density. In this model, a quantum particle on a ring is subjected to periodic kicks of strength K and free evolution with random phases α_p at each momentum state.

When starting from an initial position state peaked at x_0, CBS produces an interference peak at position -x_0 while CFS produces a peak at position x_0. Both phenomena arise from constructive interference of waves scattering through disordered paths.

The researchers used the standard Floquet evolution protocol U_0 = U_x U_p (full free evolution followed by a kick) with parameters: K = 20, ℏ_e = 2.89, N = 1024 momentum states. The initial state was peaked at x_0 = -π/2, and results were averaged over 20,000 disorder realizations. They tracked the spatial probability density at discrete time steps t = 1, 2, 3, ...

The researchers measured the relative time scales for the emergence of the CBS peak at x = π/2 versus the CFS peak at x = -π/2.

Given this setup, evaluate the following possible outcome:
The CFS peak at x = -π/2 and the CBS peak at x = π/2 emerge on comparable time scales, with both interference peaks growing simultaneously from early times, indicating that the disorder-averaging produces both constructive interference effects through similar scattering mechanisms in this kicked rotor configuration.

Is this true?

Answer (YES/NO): NO